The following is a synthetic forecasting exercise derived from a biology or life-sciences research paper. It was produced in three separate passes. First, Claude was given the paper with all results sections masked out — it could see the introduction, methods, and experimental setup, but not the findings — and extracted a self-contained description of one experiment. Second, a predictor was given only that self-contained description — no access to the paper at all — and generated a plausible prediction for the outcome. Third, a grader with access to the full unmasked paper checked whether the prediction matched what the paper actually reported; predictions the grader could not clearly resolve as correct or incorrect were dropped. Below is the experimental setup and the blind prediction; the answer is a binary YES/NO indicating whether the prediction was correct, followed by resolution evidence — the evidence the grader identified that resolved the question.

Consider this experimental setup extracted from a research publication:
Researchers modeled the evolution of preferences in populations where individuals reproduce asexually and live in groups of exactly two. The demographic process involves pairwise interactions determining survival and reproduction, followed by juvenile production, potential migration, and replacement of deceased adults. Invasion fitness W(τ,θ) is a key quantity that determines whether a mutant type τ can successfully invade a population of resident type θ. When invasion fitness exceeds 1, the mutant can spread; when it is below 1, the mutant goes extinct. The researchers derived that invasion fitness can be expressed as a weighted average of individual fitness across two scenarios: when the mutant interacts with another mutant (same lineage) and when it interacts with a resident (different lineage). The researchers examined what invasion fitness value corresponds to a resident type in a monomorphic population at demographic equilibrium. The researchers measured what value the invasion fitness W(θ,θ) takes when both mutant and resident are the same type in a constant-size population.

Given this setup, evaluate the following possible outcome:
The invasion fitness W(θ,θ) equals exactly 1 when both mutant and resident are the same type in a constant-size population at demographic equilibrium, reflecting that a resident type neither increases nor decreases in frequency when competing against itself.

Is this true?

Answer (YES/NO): YES